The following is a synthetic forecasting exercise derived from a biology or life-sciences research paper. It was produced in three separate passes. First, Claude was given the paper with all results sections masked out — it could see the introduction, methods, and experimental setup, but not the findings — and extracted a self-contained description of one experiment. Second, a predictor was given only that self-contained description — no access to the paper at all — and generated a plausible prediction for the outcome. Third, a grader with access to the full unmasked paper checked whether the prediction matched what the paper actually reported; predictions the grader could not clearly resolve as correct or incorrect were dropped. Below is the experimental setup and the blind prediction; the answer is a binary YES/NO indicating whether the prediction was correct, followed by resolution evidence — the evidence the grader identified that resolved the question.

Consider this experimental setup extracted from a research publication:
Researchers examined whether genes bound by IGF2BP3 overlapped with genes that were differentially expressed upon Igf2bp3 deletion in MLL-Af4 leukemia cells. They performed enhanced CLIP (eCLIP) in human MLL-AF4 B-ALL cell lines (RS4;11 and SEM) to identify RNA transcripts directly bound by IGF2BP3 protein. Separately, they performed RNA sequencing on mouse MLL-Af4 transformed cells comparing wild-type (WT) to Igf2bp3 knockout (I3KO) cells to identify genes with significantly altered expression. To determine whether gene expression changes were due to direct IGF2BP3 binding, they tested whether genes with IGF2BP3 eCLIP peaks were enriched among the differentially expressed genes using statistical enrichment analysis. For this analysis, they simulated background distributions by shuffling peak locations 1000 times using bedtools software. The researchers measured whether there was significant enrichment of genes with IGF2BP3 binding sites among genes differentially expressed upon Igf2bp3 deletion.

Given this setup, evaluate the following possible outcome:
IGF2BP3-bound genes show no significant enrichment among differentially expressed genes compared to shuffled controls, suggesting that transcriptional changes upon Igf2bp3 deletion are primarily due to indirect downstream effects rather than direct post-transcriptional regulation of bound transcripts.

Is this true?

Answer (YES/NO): NO